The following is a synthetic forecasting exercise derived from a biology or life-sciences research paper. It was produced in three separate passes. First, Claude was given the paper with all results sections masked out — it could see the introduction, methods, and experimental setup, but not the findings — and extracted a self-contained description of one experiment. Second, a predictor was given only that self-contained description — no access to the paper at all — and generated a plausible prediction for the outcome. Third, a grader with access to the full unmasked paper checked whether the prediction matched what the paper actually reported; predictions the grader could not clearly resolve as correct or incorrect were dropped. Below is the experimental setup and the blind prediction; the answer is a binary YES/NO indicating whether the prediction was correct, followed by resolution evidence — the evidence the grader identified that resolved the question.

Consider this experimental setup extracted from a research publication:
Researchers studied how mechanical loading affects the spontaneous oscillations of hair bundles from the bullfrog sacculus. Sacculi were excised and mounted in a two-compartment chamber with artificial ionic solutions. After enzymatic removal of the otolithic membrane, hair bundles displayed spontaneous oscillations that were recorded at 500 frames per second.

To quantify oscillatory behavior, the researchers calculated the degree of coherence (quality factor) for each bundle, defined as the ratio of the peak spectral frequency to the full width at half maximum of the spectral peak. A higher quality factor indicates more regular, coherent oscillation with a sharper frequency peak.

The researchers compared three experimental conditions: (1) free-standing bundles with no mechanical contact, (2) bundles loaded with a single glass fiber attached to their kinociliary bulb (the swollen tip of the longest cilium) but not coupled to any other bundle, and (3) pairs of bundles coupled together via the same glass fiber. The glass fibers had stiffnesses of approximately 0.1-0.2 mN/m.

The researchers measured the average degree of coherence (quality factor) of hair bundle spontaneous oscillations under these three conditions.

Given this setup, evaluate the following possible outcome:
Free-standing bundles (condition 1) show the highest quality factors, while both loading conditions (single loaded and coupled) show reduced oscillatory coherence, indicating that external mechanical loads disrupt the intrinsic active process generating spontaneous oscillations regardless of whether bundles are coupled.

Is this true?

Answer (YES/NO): NO